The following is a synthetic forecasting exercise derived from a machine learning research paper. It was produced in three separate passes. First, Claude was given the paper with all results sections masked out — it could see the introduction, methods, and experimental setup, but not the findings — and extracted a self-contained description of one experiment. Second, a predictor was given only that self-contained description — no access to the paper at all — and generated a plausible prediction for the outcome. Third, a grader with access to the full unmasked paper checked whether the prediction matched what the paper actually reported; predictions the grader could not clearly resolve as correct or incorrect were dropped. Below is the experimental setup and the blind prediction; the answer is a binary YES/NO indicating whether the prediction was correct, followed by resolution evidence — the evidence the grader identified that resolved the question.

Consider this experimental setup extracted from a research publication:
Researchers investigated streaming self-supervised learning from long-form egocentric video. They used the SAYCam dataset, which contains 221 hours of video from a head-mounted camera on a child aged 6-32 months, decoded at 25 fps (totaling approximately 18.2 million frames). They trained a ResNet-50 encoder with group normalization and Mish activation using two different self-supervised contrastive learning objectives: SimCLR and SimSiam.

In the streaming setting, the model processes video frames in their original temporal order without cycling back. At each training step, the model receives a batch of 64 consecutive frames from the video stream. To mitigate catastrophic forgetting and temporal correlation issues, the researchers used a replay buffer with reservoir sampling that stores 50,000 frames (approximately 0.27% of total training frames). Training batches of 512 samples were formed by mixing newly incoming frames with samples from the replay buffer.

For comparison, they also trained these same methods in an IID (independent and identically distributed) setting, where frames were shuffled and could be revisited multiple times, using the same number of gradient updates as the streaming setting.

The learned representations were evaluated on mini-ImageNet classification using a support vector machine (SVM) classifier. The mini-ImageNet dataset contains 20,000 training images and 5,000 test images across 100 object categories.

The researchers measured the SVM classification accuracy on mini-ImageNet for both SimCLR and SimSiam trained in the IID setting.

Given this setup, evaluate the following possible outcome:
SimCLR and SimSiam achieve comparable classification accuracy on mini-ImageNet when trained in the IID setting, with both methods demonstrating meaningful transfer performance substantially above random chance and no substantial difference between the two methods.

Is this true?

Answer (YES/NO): NO